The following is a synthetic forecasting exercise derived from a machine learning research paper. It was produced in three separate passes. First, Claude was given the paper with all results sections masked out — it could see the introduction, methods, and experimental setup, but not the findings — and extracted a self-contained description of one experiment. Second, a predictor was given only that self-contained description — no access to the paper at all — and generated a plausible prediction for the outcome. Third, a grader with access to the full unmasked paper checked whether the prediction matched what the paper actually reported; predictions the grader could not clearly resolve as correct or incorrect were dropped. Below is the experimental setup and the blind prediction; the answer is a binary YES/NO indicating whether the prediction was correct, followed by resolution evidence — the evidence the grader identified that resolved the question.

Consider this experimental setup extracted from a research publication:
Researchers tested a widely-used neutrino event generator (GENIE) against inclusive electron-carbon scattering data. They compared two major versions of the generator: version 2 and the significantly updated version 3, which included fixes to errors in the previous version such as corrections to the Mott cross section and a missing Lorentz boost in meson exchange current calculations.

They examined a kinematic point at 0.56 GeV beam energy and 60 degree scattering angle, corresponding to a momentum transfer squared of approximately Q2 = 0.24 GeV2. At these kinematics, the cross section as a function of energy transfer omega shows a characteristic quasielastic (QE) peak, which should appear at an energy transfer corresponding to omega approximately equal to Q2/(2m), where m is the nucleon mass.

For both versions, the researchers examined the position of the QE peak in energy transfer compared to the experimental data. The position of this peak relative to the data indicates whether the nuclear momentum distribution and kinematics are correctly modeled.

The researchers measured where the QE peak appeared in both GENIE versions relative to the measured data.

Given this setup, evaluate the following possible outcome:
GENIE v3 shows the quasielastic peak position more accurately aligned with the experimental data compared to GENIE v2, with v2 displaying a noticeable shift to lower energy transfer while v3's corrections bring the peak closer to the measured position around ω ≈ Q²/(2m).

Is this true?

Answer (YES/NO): NO